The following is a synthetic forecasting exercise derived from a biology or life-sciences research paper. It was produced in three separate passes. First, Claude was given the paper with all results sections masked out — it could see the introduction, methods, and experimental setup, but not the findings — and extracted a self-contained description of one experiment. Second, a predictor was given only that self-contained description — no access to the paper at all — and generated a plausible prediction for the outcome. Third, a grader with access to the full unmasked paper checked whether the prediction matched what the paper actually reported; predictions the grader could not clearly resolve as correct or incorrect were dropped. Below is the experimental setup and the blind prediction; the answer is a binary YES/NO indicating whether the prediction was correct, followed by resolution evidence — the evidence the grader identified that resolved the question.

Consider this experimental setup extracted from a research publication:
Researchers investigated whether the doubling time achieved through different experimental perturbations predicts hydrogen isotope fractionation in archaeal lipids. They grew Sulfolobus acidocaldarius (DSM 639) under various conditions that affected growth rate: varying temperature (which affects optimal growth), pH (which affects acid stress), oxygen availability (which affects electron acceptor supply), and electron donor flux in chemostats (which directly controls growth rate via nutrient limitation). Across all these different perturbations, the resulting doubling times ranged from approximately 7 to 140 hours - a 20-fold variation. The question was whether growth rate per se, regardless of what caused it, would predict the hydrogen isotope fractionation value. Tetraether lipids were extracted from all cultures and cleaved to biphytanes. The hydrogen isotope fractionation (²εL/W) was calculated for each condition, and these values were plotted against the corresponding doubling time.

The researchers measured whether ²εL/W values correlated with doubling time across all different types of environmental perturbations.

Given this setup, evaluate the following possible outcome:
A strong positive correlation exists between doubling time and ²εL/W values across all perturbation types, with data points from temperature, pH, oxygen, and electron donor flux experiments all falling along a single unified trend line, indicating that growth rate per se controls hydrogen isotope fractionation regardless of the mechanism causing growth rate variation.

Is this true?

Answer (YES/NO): NO